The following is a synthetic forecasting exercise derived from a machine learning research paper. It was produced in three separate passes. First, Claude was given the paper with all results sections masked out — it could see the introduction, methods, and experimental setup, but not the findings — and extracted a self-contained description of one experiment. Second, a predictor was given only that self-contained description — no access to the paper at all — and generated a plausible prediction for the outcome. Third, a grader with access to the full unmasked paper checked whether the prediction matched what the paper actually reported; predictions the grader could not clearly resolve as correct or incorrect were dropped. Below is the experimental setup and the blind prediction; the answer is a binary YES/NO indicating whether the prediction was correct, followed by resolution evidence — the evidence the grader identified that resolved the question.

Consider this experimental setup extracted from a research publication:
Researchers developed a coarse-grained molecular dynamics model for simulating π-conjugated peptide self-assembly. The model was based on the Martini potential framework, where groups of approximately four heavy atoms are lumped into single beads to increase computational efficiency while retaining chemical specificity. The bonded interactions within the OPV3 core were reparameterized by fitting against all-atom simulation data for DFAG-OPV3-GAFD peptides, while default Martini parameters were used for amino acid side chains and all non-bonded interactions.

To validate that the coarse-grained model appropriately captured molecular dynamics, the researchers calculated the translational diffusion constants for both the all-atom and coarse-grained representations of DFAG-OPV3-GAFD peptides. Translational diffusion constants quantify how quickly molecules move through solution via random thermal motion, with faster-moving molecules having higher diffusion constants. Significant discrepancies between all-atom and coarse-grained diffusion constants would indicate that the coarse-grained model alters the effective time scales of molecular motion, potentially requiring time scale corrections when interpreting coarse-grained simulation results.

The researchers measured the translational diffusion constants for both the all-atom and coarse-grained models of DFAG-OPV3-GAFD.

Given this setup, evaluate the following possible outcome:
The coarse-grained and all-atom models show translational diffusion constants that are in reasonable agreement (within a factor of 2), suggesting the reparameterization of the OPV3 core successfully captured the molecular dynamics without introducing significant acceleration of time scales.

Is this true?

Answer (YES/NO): YES